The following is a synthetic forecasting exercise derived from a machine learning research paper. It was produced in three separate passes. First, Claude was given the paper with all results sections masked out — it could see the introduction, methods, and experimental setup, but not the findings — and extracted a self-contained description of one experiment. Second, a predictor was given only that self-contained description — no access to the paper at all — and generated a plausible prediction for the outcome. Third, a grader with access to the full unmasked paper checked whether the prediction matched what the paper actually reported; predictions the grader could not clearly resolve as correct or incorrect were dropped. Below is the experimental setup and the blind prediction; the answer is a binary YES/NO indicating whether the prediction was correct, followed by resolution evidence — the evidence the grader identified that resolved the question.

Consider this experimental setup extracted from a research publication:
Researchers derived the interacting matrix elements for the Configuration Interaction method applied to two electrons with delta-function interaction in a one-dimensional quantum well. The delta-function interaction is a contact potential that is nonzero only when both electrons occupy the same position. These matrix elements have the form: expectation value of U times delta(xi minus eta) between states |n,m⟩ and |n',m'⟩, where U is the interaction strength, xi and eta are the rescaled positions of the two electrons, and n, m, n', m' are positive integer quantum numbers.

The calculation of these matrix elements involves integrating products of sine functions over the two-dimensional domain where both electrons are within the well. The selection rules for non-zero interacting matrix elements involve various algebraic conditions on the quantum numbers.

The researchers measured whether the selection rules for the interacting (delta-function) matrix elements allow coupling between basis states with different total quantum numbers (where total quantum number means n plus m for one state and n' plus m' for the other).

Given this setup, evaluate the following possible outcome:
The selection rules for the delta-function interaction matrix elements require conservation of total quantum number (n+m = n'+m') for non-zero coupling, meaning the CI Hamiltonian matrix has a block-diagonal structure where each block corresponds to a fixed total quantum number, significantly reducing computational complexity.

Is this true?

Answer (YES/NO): NO